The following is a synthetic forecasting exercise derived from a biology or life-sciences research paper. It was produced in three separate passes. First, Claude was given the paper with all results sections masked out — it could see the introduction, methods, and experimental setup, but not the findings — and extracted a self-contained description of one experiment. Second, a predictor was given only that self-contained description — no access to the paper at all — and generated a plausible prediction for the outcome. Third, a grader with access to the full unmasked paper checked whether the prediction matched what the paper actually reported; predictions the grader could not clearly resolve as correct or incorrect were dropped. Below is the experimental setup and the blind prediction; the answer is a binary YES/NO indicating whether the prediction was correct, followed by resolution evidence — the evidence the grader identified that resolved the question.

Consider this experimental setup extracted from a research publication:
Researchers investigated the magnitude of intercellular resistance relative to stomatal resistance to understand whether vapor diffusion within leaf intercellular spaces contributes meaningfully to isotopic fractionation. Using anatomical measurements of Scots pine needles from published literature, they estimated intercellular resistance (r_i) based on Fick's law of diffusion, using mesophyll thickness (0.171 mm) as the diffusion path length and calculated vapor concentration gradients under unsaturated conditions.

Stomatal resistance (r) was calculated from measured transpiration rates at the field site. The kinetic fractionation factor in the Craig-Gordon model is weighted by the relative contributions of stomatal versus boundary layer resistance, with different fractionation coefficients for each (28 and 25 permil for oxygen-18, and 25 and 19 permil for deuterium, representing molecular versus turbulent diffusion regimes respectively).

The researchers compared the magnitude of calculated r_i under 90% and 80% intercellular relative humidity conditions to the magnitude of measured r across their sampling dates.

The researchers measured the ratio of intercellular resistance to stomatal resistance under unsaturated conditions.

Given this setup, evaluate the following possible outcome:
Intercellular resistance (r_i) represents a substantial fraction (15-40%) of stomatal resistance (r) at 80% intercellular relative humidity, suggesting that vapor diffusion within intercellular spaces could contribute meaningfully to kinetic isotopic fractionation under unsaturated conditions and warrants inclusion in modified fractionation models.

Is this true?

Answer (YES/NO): NO